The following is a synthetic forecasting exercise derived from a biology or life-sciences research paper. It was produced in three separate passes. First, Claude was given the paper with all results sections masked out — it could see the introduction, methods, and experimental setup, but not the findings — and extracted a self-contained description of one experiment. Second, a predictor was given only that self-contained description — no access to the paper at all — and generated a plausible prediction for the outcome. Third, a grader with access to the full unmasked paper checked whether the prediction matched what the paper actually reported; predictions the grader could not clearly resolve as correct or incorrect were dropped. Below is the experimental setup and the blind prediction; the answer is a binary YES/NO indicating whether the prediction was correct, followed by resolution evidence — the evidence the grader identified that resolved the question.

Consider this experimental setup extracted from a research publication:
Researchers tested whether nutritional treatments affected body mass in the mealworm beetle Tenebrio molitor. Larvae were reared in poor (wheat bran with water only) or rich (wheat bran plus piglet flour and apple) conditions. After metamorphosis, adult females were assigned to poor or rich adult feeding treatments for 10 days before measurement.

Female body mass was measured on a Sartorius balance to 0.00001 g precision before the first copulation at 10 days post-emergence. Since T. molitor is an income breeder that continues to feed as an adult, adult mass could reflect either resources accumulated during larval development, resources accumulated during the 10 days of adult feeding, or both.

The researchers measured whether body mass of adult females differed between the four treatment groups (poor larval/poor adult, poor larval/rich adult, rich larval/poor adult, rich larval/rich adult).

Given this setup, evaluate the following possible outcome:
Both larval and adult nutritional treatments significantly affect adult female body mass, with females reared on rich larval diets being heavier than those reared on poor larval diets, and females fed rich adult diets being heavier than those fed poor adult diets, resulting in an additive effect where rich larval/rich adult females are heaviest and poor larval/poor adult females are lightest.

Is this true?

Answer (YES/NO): NO